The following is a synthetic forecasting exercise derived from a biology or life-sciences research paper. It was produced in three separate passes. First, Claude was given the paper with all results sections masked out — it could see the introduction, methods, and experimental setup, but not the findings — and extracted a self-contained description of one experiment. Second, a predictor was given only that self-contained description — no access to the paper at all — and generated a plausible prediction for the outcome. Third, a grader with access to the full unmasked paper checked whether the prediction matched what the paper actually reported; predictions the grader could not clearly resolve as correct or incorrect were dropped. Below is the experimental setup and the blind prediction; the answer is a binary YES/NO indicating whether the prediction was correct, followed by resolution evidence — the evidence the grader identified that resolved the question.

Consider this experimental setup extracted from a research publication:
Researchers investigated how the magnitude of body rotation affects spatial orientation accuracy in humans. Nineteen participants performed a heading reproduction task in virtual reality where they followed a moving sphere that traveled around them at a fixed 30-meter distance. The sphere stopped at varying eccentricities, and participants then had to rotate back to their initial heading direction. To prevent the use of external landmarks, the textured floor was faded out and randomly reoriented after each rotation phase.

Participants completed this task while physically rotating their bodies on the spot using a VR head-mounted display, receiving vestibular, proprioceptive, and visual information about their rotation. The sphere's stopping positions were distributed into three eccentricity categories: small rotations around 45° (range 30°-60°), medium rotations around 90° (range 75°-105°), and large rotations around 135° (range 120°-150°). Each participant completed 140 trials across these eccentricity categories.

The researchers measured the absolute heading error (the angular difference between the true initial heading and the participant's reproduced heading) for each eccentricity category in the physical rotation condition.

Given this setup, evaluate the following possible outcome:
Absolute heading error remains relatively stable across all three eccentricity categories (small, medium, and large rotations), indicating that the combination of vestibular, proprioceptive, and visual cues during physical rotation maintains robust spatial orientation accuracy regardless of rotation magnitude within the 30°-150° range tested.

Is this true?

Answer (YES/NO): NO